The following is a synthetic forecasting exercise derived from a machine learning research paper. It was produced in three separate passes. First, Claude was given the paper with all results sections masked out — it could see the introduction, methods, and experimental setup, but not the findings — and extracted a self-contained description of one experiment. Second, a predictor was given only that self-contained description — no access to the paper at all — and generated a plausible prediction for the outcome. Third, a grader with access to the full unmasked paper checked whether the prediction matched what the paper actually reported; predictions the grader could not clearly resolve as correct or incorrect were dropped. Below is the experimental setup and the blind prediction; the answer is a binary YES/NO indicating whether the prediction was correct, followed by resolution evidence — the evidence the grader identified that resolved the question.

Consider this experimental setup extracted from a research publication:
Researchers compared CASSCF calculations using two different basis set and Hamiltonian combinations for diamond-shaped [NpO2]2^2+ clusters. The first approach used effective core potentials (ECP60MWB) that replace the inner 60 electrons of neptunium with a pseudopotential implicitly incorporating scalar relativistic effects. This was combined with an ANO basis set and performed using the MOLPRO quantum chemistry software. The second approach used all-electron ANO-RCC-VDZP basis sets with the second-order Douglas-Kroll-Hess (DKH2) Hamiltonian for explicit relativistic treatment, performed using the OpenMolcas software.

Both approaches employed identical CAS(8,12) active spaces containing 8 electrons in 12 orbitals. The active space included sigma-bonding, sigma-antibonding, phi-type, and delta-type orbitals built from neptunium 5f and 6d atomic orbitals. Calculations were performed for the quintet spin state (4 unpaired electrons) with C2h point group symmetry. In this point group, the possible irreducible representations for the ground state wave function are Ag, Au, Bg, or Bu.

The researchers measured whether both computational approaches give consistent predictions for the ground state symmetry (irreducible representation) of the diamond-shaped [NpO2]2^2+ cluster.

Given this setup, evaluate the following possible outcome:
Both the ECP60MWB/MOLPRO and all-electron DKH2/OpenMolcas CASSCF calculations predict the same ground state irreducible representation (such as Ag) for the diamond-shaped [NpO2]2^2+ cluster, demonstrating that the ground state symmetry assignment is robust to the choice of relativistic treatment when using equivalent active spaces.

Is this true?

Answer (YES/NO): YES